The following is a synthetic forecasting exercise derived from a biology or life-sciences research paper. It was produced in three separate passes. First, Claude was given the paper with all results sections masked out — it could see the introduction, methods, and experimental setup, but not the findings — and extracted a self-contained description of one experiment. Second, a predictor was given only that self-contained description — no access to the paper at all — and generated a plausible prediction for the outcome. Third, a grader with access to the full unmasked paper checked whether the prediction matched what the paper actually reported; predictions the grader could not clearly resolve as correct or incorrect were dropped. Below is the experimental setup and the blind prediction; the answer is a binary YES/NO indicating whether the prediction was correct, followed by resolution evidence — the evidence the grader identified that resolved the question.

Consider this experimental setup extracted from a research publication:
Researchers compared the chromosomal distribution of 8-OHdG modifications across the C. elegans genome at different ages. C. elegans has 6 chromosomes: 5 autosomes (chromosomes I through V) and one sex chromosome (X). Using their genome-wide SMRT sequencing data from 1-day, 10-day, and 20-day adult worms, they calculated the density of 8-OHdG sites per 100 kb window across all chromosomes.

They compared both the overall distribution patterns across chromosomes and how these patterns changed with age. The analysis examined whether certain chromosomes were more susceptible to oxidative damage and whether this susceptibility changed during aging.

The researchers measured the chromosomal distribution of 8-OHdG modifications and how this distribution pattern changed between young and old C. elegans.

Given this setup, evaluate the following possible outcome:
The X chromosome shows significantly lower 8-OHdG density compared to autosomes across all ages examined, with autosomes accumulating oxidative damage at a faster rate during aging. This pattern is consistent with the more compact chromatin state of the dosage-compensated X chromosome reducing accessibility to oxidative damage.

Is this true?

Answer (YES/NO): NO